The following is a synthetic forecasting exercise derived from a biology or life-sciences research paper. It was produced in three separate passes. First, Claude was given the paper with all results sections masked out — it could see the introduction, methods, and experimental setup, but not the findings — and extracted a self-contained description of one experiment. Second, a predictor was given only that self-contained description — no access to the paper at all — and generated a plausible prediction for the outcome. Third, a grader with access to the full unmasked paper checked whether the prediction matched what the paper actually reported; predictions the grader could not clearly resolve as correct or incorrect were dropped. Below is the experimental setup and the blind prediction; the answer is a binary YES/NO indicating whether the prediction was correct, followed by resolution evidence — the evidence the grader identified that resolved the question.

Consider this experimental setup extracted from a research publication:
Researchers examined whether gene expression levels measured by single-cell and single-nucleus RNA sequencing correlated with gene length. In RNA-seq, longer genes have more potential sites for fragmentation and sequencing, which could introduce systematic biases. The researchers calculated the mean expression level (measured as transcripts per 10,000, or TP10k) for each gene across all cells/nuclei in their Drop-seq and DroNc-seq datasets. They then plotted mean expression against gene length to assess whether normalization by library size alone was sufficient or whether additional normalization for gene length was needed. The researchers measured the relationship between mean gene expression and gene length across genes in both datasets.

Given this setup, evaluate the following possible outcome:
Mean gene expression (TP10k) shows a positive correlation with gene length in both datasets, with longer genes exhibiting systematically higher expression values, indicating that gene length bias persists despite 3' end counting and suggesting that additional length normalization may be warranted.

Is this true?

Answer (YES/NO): NO